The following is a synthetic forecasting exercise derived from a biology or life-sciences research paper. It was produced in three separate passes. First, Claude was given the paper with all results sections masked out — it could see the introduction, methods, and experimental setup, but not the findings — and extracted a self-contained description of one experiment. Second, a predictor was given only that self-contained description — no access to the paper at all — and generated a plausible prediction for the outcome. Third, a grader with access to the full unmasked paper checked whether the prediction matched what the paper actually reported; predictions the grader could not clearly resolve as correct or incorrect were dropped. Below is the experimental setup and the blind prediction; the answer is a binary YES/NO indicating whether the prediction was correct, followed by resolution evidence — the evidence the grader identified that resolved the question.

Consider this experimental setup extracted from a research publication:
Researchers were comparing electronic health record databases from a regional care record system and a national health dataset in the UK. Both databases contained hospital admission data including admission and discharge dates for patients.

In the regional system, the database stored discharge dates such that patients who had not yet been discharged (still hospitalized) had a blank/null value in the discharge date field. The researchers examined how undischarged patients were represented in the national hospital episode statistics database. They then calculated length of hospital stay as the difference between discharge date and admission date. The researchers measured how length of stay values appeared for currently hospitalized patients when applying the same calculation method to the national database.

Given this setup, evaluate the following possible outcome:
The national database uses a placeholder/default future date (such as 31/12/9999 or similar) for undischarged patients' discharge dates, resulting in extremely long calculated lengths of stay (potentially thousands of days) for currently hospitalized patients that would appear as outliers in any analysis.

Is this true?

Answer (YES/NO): NO